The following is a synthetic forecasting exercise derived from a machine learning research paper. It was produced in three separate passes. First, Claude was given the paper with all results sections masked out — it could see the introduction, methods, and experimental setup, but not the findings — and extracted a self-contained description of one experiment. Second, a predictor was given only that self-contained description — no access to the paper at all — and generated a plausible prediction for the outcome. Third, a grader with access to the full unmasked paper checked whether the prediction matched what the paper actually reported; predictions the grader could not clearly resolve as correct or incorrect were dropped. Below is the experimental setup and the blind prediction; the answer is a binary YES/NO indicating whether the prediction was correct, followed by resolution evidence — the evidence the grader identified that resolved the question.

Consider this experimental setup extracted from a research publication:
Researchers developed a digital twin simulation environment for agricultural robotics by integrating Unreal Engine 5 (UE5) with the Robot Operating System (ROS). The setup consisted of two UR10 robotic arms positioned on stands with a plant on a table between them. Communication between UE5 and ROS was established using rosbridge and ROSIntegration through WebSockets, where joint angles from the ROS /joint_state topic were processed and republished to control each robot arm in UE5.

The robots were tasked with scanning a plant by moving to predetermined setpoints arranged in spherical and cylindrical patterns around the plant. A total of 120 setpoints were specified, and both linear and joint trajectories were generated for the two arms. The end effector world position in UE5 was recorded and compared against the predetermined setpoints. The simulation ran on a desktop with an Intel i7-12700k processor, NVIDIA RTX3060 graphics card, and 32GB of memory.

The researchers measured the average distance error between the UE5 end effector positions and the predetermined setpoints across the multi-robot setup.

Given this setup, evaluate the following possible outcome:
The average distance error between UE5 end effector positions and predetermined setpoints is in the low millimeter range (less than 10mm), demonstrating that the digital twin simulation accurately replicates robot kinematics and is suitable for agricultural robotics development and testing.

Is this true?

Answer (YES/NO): YES